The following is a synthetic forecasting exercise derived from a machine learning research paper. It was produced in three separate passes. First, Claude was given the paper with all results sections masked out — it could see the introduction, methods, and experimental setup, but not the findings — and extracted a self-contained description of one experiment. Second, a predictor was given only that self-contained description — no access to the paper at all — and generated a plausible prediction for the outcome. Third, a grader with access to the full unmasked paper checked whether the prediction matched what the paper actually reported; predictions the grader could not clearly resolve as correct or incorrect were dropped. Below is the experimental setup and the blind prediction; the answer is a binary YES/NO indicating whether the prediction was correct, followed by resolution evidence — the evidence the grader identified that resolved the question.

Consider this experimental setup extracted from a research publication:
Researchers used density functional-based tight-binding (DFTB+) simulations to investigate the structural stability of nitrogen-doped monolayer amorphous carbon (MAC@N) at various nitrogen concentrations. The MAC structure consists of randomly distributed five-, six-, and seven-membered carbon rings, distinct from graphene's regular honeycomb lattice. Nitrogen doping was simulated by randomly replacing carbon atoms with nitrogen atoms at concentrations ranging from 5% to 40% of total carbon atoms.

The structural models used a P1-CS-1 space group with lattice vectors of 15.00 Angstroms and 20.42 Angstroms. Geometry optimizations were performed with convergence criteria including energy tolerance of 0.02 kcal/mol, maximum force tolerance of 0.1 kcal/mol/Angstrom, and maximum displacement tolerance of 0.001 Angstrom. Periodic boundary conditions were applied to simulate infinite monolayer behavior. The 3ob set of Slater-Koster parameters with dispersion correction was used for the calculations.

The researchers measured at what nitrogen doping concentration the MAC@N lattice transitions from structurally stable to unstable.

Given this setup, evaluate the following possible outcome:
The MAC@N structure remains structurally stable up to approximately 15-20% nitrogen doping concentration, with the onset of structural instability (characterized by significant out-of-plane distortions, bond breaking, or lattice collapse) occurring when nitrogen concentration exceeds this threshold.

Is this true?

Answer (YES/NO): NO